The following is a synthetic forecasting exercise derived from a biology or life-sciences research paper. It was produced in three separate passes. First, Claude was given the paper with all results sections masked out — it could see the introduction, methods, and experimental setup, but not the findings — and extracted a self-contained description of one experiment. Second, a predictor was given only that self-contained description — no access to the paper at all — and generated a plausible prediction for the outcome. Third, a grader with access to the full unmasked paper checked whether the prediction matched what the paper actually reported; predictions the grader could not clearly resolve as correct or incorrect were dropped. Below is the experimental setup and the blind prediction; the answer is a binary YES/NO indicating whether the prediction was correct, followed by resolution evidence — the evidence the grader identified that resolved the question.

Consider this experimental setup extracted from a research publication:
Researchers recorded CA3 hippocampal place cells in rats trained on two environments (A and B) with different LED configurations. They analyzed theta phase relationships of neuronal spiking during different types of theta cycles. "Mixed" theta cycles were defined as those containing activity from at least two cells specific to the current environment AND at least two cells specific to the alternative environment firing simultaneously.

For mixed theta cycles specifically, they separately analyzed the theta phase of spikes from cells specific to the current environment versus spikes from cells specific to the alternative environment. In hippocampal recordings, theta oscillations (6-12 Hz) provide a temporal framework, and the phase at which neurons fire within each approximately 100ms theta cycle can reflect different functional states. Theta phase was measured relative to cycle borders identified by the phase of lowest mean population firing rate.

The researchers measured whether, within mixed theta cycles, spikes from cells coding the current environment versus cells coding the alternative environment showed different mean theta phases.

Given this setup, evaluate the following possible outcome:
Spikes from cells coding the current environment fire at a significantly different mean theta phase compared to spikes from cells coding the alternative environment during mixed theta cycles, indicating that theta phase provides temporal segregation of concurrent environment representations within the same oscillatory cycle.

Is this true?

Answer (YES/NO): YES